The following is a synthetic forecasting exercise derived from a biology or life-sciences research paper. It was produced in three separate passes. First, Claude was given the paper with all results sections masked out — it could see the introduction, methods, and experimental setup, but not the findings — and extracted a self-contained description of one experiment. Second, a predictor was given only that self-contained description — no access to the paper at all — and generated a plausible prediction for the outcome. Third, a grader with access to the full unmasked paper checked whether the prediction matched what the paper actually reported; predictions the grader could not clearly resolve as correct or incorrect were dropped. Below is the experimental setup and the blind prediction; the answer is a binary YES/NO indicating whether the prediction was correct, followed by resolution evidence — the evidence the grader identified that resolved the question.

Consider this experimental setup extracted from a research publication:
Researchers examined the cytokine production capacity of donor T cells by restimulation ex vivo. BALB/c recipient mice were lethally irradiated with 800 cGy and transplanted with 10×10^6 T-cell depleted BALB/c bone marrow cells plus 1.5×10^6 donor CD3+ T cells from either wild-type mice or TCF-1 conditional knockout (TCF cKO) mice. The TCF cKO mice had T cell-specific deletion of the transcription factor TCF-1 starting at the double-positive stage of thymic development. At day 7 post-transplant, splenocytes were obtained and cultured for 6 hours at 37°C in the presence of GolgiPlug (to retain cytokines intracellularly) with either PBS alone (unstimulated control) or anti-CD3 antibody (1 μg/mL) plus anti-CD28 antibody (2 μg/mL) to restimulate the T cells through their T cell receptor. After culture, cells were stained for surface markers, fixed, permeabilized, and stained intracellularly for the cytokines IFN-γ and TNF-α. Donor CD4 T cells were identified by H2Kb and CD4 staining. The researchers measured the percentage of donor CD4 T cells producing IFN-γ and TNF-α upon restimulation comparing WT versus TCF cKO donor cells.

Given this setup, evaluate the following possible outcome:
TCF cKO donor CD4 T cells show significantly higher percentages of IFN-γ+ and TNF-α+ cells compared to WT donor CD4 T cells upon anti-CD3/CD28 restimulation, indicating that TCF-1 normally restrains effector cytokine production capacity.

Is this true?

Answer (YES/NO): NO